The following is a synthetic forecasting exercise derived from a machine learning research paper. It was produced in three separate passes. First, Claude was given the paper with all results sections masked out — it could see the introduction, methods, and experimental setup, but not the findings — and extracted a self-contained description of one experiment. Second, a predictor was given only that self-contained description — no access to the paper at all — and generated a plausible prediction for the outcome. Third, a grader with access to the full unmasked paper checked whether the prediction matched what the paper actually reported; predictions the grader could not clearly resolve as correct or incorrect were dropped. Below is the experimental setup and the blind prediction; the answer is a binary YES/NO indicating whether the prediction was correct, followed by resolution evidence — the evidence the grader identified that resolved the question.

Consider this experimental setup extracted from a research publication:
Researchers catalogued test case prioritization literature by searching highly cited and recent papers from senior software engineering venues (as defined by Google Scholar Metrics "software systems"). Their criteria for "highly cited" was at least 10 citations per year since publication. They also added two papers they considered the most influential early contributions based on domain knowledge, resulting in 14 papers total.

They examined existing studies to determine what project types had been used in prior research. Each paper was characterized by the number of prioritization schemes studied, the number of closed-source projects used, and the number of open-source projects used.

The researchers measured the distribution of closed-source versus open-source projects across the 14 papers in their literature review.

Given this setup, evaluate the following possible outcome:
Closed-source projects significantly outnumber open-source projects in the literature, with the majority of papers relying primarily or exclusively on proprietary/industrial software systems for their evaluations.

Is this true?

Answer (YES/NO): NO